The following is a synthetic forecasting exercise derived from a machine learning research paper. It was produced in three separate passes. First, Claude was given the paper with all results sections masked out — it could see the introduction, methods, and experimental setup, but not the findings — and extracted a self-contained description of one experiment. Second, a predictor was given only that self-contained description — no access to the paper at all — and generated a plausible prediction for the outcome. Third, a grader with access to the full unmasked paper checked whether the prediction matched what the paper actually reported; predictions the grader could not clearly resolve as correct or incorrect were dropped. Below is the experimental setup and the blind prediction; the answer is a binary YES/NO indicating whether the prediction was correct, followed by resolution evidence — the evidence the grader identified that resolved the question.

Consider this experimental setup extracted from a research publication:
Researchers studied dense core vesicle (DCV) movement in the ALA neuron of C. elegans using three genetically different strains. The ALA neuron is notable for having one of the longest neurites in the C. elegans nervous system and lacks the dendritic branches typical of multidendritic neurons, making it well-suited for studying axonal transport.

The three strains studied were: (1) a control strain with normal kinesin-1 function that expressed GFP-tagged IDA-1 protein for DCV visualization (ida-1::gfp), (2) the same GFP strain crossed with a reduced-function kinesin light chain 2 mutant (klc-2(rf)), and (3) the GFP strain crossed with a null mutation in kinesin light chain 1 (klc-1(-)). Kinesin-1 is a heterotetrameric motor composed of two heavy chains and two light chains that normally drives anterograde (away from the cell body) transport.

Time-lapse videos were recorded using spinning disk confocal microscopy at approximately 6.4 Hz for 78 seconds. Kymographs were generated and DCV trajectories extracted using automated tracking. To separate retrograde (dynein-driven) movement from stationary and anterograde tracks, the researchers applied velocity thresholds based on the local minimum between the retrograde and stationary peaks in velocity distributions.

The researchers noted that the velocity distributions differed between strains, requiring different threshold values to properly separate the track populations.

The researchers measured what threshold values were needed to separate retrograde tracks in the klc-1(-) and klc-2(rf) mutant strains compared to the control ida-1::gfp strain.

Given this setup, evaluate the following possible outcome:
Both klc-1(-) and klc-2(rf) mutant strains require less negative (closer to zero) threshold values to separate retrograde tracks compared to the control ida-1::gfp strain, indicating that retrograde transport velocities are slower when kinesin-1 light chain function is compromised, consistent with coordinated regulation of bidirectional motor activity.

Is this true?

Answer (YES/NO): NO